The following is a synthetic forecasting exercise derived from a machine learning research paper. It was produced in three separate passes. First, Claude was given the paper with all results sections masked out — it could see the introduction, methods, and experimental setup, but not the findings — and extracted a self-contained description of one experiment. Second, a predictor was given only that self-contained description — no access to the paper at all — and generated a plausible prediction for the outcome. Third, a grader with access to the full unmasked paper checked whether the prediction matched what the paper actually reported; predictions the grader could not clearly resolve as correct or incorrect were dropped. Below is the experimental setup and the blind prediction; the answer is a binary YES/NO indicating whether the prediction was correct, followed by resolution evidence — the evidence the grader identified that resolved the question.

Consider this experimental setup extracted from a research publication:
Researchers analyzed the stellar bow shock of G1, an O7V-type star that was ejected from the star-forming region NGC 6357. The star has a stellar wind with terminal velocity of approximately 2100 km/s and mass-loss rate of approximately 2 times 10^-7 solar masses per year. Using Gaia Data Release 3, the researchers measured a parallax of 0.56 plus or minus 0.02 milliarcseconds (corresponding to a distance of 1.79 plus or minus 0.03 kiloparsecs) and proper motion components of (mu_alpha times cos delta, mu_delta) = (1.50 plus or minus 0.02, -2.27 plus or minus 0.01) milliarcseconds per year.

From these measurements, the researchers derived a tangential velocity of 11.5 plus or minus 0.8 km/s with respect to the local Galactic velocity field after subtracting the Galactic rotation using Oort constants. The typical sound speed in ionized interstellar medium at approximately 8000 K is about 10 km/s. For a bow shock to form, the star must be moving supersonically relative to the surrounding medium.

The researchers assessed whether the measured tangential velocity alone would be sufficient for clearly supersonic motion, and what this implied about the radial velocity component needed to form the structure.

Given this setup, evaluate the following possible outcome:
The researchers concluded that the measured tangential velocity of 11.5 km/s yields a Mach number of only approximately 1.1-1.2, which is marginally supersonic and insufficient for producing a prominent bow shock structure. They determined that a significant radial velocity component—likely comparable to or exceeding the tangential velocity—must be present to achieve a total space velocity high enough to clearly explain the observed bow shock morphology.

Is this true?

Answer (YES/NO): YES